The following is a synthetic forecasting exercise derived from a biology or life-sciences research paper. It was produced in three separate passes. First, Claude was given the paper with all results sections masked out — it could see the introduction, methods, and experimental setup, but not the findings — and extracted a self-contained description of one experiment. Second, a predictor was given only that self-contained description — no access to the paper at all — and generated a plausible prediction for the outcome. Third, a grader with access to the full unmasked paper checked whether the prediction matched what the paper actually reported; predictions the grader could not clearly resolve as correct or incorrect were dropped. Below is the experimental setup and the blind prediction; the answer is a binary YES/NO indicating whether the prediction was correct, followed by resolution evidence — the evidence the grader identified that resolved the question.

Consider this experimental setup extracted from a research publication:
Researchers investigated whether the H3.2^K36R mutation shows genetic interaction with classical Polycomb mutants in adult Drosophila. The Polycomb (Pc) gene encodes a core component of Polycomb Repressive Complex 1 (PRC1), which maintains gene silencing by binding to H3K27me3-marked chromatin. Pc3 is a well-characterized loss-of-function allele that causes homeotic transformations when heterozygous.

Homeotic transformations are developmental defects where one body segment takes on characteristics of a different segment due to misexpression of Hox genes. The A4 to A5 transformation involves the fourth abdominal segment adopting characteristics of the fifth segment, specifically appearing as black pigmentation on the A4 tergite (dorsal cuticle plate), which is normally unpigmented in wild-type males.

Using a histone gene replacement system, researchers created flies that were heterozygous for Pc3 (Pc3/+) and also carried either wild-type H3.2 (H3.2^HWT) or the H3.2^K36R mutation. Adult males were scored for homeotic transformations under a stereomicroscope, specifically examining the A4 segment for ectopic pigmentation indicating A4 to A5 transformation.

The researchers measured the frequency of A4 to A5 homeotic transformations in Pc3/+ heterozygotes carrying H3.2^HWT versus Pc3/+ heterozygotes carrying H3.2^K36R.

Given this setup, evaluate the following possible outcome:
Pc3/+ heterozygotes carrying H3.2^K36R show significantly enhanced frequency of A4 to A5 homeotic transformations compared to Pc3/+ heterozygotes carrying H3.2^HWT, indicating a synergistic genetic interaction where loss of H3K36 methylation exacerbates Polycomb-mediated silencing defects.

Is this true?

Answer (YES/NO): NO